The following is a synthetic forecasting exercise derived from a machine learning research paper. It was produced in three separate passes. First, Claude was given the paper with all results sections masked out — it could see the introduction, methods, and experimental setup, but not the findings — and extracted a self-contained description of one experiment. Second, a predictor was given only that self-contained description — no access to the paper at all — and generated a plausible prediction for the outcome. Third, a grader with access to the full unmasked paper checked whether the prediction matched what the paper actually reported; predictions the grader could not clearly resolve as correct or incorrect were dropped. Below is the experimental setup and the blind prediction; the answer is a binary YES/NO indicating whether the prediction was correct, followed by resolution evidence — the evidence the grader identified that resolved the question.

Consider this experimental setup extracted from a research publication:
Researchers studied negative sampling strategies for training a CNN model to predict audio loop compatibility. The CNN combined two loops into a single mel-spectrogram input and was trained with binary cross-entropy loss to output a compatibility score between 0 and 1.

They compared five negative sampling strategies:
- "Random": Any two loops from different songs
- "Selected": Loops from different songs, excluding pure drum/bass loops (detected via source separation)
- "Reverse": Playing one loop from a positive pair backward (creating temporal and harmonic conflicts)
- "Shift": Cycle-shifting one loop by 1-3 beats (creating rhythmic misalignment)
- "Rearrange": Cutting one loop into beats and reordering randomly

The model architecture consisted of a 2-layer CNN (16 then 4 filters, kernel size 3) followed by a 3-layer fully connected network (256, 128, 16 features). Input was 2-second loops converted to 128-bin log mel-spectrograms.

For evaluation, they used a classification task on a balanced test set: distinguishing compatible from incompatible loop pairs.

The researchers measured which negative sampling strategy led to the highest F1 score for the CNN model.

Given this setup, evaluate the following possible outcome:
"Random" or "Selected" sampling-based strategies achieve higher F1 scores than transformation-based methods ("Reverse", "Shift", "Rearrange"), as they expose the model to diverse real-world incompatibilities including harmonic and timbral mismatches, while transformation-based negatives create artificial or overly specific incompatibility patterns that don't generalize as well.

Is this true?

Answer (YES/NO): NO